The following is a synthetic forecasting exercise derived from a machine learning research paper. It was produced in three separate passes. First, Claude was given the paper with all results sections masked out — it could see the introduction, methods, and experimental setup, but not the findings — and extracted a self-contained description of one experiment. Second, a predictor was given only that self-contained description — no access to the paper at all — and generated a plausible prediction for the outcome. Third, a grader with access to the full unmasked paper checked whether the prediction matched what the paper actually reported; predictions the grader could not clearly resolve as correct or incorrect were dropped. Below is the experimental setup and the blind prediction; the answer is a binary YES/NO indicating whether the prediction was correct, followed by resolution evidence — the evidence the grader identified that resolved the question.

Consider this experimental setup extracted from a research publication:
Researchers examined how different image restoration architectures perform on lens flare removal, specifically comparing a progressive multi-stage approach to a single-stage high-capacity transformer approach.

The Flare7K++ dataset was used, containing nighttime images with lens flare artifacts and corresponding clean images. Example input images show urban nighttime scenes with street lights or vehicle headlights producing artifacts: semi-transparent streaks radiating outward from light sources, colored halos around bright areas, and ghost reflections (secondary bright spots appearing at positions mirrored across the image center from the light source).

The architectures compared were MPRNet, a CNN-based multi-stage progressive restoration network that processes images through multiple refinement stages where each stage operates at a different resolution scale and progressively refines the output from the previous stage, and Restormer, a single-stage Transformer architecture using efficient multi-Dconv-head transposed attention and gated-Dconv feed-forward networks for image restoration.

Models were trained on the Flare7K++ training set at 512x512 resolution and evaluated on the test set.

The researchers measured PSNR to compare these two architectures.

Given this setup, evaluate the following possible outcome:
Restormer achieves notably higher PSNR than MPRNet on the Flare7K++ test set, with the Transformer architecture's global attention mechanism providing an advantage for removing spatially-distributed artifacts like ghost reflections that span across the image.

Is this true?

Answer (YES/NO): YES